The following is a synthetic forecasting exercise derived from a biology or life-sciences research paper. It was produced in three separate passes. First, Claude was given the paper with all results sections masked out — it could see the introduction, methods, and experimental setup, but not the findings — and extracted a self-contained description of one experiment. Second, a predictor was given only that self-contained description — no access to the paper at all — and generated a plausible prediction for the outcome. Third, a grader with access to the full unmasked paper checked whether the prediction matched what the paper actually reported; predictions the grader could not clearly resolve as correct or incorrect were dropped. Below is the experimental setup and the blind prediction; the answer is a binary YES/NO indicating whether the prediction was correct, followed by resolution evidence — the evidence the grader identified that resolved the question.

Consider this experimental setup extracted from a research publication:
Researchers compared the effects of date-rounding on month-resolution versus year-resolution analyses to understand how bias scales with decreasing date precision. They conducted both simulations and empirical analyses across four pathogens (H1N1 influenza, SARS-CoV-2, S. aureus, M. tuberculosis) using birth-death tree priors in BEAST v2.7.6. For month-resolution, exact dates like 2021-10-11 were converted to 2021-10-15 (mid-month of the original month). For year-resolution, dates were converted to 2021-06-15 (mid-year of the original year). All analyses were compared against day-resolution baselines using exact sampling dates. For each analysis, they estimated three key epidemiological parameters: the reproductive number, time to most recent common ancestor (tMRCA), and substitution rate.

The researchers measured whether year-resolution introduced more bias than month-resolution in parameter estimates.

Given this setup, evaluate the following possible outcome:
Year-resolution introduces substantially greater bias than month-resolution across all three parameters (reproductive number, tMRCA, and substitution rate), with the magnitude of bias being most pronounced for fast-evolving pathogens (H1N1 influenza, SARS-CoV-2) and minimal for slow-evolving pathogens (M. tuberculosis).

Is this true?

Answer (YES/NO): NO